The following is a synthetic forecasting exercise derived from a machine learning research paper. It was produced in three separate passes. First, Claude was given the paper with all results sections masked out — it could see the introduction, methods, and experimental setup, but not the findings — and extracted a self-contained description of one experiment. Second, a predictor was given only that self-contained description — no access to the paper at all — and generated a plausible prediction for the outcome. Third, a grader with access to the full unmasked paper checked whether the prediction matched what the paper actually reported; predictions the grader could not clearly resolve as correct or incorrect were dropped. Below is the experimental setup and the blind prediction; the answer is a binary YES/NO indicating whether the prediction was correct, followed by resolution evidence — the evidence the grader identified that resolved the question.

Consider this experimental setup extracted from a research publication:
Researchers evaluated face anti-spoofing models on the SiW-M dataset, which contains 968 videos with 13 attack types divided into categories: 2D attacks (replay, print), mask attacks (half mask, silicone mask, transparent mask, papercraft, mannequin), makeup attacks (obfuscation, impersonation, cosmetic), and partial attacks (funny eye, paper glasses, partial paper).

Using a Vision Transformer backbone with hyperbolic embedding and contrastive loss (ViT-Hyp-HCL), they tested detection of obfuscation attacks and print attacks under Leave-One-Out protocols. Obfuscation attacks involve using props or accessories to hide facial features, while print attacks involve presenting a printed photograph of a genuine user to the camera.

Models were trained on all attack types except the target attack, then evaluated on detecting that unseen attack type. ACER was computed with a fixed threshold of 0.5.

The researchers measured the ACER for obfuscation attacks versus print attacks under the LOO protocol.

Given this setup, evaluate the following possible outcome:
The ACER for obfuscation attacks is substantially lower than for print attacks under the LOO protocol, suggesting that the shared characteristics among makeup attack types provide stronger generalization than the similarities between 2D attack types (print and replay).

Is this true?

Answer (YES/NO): NO